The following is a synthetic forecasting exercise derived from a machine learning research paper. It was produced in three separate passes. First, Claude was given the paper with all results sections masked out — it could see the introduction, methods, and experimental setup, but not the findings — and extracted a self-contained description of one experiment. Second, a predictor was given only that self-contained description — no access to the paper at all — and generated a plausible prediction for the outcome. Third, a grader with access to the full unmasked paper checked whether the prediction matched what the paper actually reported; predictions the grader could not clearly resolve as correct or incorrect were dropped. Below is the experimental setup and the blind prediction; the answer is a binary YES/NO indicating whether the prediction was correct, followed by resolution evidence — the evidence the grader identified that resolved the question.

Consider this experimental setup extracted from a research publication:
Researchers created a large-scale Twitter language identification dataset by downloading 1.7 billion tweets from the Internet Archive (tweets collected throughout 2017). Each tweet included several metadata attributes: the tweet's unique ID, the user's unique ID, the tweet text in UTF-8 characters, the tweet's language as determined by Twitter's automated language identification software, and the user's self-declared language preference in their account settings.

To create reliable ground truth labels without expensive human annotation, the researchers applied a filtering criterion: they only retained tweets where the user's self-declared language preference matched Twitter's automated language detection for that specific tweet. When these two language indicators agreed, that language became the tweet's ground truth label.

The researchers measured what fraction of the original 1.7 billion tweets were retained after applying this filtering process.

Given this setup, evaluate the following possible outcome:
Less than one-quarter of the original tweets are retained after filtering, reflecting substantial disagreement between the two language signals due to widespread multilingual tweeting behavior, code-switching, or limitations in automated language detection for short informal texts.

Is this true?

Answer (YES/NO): NO